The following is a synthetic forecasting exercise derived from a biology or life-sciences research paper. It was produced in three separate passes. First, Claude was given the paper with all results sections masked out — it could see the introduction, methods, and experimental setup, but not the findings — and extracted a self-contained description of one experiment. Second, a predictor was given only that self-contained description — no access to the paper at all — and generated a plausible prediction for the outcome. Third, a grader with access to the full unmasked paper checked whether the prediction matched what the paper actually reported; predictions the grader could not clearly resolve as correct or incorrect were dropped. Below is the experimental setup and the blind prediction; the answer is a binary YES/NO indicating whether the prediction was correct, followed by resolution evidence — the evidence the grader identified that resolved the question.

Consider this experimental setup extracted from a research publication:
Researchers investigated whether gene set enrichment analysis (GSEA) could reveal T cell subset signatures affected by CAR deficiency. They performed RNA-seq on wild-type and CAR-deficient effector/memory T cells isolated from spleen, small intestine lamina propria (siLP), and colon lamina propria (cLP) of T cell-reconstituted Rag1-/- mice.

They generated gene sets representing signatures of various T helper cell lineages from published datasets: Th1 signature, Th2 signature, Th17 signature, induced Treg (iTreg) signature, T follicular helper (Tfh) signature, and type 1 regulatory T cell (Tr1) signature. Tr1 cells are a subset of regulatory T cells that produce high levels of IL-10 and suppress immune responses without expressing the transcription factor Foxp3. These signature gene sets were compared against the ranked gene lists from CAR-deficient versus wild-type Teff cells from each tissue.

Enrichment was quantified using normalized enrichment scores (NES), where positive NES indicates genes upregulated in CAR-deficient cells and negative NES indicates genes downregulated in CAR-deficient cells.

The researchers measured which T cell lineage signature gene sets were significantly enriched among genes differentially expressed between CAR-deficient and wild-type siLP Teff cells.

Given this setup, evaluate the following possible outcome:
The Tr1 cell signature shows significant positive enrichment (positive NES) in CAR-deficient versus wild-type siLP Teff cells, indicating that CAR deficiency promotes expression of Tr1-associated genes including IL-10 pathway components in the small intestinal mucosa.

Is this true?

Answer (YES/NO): NO